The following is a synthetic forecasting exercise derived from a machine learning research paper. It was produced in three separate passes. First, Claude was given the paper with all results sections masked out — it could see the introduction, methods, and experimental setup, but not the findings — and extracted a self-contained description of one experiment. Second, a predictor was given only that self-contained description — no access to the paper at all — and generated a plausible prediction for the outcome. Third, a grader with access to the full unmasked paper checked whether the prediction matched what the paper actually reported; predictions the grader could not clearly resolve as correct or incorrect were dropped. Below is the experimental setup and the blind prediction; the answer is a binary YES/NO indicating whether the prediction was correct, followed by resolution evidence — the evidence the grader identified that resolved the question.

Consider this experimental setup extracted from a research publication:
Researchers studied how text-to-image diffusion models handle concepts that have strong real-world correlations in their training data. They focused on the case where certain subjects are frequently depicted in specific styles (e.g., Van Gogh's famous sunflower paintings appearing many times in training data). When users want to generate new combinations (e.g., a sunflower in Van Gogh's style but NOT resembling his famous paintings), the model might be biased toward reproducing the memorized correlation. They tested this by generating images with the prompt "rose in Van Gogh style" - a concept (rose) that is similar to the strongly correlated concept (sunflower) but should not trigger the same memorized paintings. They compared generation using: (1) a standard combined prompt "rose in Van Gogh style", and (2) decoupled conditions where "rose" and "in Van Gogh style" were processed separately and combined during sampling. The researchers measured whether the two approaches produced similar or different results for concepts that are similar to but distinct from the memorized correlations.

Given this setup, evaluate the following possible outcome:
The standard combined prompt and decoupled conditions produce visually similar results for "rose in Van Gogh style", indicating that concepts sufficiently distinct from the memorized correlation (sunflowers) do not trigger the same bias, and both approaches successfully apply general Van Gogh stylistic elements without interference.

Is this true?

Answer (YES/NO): NO